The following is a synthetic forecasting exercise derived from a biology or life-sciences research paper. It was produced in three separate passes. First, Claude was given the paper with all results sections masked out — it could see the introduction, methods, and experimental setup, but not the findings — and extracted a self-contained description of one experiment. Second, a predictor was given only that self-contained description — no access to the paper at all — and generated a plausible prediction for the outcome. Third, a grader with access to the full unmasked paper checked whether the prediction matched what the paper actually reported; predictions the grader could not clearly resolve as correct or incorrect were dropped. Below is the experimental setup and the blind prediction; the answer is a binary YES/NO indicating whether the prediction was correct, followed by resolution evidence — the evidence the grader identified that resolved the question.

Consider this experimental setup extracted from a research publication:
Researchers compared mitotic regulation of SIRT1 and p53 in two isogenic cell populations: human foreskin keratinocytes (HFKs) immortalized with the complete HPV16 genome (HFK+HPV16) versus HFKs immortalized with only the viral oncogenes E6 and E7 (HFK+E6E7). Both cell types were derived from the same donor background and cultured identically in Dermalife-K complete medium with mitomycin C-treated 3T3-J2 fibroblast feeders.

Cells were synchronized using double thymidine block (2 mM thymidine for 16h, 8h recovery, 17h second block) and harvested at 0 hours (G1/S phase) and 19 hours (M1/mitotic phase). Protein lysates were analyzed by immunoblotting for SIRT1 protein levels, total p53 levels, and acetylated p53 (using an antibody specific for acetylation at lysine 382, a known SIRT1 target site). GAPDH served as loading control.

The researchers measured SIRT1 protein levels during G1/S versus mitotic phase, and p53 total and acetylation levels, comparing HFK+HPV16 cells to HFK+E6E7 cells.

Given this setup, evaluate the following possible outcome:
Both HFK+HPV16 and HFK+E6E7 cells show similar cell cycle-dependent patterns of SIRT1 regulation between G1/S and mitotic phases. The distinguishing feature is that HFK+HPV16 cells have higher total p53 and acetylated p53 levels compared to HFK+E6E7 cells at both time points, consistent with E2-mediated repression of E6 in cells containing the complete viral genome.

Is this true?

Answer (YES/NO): NO